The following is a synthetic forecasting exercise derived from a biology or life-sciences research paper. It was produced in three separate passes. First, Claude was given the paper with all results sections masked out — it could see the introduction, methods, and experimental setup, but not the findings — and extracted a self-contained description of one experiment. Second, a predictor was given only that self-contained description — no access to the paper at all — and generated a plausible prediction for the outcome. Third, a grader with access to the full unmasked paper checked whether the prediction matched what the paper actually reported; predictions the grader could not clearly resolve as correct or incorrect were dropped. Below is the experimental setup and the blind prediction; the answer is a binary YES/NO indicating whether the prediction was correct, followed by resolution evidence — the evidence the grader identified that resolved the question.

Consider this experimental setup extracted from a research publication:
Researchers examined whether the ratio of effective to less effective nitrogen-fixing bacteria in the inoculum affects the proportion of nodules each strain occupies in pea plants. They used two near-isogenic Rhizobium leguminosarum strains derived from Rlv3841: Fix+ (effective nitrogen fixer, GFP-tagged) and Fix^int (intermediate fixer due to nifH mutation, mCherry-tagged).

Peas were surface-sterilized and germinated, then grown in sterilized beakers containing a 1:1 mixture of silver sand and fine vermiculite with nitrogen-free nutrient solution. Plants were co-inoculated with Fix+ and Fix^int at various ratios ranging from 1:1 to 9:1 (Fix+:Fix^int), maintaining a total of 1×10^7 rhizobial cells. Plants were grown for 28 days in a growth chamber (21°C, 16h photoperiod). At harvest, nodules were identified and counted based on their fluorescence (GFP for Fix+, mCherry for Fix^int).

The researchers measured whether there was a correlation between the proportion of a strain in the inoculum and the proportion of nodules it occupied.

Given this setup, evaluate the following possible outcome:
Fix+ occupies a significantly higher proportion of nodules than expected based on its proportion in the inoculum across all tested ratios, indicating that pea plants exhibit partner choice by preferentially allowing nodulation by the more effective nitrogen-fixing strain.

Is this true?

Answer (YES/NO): NO